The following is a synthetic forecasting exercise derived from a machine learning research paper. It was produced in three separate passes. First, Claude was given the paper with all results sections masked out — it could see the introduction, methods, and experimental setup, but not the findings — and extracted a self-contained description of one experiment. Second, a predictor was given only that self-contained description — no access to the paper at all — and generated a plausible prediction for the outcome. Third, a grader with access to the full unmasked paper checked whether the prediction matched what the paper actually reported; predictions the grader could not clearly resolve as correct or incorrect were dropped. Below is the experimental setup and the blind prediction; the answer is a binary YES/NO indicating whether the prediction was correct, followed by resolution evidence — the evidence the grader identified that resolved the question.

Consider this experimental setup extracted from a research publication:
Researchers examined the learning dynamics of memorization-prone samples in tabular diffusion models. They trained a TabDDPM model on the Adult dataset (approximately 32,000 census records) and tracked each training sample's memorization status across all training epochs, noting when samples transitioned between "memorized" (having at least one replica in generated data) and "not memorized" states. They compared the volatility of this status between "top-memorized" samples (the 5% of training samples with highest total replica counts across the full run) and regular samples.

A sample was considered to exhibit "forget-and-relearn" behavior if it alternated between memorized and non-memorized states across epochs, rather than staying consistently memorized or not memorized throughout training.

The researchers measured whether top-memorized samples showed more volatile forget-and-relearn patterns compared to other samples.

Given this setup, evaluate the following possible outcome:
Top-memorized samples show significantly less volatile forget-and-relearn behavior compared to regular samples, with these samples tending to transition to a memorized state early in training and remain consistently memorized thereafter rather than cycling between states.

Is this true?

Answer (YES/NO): NO